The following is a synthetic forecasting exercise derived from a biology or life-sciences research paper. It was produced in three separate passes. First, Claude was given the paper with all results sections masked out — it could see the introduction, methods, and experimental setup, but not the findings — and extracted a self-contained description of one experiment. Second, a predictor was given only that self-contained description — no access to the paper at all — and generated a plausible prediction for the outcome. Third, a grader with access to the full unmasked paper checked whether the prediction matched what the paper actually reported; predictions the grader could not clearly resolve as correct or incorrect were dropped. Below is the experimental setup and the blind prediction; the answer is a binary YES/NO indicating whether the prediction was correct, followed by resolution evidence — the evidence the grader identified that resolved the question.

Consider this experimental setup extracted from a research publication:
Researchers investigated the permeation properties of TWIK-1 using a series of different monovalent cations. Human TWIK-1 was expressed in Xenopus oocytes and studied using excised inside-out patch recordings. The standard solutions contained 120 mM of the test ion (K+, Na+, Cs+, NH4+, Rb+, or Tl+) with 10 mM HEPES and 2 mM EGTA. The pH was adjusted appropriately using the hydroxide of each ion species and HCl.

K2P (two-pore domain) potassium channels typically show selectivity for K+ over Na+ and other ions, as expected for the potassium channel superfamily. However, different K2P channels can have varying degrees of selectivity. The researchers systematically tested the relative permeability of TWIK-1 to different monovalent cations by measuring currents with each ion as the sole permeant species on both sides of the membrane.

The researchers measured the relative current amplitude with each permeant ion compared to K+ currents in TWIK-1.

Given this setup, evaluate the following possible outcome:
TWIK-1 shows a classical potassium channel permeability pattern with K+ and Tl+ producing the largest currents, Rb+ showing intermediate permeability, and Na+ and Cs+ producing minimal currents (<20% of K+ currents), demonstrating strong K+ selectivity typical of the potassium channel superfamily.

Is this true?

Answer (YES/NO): NO